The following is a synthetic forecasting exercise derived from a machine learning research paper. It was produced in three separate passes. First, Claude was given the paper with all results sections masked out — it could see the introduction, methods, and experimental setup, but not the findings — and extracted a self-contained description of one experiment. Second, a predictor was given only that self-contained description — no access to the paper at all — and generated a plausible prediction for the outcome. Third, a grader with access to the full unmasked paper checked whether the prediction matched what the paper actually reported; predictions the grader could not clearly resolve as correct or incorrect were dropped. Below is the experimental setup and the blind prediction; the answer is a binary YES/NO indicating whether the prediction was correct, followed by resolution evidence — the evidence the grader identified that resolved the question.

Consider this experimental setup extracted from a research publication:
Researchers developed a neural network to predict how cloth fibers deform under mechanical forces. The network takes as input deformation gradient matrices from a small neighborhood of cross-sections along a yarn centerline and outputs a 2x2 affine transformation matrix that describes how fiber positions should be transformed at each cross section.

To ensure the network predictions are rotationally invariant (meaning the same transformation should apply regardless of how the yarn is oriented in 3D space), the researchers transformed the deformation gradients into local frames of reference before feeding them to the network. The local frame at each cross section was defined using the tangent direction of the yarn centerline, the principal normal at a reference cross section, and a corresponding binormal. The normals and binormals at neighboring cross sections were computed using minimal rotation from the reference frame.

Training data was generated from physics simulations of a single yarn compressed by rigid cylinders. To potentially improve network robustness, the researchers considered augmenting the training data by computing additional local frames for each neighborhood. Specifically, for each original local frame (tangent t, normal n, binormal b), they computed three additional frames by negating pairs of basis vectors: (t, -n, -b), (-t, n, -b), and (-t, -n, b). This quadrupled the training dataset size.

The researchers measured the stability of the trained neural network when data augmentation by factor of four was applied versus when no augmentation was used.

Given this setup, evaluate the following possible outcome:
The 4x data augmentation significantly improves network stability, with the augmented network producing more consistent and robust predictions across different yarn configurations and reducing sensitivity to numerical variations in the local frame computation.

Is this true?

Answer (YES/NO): YES